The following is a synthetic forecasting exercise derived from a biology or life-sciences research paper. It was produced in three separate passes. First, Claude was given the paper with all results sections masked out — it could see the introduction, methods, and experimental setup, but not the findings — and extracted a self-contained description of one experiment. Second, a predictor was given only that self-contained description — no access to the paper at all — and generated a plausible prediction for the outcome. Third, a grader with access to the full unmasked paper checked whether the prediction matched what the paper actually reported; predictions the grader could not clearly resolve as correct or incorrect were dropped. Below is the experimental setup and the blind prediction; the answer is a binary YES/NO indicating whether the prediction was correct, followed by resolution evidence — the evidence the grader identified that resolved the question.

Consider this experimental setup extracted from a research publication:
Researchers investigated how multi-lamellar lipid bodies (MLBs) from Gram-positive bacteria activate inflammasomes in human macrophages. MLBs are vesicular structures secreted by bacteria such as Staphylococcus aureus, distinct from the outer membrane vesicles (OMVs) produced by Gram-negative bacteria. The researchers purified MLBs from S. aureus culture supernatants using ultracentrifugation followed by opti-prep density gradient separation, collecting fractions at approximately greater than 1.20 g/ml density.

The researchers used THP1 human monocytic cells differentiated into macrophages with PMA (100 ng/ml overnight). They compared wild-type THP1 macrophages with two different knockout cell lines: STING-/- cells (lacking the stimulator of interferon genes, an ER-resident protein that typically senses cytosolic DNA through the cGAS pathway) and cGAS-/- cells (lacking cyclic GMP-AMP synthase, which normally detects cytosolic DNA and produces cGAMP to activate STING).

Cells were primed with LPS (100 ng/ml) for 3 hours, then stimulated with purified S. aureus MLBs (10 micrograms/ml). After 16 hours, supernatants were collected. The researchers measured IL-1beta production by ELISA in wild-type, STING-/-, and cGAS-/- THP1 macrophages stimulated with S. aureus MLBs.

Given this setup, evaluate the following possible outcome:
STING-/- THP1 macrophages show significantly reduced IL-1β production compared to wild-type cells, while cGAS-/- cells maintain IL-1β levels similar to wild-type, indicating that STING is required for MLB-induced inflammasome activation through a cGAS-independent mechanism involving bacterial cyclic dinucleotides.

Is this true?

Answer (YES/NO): YES